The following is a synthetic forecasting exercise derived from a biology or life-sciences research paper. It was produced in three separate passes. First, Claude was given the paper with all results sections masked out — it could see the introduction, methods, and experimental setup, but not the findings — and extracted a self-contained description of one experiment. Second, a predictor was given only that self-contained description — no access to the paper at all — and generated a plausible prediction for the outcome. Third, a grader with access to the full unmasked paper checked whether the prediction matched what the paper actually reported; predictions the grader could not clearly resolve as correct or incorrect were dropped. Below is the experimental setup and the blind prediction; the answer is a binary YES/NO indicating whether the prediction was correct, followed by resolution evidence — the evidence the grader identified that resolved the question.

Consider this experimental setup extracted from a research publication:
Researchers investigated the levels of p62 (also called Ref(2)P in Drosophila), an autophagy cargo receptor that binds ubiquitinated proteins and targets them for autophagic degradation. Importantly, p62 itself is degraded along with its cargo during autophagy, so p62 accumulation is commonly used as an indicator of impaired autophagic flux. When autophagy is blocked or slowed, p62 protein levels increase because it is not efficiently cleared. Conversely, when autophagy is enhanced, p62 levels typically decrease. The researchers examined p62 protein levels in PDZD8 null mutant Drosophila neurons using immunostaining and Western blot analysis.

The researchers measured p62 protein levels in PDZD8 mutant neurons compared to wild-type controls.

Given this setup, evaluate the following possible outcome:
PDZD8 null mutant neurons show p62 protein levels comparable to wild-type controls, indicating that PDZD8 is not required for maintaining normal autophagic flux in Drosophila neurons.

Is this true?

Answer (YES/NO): NO